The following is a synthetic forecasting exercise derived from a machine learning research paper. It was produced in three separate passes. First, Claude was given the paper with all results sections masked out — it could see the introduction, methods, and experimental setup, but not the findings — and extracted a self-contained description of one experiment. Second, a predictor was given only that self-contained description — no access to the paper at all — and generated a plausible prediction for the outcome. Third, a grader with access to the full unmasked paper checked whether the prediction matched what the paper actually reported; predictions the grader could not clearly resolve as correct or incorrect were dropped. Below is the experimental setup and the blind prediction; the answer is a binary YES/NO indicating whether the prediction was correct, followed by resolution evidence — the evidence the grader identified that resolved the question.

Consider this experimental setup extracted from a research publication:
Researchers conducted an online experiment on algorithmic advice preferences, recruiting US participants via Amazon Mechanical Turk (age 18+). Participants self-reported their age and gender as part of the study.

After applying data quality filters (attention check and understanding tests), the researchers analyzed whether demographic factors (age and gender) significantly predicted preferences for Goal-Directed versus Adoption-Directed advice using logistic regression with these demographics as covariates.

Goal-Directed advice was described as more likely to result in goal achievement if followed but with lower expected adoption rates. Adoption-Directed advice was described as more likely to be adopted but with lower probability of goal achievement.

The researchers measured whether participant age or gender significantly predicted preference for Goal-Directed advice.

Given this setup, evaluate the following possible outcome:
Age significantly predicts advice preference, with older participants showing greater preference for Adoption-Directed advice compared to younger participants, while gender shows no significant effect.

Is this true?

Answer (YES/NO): NO